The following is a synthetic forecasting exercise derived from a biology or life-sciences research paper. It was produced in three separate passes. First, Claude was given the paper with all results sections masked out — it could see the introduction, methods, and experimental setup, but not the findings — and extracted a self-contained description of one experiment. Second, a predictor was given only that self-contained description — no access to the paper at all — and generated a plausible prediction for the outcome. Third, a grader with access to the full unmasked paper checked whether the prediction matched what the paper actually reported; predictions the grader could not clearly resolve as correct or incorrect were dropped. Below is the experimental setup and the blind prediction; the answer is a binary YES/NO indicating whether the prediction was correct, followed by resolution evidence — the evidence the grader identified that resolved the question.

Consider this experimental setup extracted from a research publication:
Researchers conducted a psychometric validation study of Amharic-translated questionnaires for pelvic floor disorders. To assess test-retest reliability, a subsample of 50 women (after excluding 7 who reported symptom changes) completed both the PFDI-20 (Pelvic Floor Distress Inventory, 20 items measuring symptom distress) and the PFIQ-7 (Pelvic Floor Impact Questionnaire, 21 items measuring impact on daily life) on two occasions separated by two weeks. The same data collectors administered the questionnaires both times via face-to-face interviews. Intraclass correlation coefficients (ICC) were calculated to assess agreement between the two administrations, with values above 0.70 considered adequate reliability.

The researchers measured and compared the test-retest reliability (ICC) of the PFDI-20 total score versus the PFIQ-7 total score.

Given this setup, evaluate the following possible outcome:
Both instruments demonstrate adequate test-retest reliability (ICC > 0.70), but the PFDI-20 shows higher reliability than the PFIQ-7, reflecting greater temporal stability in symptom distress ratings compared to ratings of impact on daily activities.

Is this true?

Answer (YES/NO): YES